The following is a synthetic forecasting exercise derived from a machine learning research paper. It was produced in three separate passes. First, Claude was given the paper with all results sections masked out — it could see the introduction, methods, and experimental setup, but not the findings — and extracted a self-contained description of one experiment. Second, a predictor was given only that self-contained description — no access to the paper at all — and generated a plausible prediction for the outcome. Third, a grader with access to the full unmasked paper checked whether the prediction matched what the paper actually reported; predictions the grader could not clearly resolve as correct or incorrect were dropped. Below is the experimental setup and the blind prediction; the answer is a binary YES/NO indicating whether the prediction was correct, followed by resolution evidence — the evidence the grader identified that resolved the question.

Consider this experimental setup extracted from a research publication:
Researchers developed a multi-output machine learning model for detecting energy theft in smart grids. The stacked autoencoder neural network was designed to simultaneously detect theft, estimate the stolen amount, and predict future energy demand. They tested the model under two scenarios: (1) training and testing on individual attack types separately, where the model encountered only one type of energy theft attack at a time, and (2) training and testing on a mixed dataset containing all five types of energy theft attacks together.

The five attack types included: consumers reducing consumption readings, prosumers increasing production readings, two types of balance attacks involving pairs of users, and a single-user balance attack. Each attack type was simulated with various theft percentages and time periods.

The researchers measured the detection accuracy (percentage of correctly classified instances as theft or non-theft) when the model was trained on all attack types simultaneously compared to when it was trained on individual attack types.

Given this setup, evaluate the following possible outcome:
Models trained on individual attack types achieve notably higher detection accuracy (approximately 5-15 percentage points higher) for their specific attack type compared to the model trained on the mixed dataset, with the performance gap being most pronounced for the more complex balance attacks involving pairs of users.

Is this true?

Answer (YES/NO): NO